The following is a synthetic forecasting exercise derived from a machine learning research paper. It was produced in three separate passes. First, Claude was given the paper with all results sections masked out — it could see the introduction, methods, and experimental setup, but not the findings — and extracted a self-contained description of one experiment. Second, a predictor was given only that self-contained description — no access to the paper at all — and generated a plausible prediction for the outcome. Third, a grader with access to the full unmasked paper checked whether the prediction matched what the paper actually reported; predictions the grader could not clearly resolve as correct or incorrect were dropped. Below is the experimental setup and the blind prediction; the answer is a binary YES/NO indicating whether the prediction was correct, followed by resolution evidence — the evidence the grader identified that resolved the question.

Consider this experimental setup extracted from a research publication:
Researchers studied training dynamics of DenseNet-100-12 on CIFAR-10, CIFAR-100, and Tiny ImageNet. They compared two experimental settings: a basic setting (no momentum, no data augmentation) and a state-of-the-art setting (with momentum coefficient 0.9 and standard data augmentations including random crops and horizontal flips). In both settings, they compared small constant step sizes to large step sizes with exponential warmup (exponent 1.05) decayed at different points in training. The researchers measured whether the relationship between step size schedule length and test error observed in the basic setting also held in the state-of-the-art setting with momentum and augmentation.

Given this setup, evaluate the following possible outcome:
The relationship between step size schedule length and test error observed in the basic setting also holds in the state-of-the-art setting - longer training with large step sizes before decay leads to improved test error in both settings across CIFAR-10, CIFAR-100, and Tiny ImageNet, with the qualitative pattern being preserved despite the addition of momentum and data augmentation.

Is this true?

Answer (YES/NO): YES